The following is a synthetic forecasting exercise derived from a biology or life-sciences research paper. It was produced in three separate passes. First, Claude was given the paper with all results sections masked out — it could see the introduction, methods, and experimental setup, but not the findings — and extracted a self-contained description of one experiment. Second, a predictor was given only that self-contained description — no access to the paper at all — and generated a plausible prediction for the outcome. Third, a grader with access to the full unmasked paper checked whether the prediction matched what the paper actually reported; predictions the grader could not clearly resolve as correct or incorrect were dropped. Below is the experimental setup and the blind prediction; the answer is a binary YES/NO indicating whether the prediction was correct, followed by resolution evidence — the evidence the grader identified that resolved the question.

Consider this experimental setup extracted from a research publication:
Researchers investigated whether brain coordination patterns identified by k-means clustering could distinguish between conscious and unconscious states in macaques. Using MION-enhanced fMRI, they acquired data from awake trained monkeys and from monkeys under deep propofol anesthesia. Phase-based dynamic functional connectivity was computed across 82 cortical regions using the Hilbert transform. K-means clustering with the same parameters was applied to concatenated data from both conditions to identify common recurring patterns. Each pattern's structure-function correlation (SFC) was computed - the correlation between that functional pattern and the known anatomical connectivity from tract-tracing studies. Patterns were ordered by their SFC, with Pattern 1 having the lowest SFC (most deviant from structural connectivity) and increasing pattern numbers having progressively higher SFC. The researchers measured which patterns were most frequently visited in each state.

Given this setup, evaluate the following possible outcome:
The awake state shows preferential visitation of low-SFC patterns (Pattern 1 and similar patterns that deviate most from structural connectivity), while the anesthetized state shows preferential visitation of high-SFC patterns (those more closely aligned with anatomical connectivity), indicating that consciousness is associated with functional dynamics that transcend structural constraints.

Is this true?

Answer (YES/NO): YES